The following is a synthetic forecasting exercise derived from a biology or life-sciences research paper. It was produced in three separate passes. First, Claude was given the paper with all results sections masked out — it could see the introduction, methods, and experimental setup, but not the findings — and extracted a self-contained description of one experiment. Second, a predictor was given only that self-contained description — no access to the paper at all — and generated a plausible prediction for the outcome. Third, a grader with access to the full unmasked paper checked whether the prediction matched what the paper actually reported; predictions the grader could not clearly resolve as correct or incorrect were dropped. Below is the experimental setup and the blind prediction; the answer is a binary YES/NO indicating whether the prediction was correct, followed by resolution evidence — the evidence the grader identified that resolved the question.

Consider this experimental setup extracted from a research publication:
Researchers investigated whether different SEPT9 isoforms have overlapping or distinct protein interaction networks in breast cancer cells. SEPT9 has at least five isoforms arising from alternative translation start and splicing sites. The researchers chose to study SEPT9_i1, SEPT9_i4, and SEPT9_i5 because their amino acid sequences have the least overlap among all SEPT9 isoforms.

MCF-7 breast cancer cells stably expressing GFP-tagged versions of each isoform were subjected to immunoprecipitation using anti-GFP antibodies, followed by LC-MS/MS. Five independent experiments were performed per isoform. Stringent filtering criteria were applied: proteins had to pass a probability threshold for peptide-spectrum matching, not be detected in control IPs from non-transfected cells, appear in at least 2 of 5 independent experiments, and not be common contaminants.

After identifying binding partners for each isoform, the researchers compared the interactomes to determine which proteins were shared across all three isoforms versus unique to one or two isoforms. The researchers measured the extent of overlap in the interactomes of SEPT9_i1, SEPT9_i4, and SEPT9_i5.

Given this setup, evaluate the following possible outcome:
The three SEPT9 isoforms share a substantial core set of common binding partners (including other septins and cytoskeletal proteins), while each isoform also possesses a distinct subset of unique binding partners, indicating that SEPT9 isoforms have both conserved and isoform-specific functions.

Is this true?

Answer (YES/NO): YES